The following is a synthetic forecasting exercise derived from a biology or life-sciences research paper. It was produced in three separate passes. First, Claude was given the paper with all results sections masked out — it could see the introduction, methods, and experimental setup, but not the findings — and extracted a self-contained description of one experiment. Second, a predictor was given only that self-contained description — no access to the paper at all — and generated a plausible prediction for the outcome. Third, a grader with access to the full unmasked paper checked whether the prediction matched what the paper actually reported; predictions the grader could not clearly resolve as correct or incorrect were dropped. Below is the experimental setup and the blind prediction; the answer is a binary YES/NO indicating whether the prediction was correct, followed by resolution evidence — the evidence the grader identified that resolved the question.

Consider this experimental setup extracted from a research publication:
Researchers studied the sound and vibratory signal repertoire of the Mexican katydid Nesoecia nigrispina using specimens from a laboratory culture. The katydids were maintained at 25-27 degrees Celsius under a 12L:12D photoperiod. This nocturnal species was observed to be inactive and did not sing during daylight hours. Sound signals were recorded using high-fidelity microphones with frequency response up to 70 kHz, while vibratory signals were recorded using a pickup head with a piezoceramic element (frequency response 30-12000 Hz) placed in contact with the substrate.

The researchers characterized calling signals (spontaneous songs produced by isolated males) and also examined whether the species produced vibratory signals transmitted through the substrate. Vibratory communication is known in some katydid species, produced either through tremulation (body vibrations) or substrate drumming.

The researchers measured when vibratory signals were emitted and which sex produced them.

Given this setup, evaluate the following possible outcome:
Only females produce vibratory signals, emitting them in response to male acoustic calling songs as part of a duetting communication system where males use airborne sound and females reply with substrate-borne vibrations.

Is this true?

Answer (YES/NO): NO